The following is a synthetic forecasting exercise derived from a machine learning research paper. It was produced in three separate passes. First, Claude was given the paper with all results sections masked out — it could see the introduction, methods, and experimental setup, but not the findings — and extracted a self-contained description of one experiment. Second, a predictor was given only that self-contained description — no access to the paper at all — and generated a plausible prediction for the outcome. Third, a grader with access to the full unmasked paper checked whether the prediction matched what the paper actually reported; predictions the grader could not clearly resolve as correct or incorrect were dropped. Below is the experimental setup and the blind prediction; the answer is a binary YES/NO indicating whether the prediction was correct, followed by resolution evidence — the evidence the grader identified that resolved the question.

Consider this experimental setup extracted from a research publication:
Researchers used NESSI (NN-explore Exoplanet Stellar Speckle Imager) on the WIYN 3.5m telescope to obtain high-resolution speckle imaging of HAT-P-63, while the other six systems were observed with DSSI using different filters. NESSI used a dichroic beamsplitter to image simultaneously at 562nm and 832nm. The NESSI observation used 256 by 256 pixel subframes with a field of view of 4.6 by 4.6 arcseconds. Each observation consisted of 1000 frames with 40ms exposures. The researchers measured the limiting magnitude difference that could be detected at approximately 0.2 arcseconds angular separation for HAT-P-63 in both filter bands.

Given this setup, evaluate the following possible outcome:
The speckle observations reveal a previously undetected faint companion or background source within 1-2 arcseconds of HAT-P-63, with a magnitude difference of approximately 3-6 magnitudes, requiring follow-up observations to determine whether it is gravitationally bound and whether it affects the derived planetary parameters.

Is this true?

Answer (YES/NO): NO